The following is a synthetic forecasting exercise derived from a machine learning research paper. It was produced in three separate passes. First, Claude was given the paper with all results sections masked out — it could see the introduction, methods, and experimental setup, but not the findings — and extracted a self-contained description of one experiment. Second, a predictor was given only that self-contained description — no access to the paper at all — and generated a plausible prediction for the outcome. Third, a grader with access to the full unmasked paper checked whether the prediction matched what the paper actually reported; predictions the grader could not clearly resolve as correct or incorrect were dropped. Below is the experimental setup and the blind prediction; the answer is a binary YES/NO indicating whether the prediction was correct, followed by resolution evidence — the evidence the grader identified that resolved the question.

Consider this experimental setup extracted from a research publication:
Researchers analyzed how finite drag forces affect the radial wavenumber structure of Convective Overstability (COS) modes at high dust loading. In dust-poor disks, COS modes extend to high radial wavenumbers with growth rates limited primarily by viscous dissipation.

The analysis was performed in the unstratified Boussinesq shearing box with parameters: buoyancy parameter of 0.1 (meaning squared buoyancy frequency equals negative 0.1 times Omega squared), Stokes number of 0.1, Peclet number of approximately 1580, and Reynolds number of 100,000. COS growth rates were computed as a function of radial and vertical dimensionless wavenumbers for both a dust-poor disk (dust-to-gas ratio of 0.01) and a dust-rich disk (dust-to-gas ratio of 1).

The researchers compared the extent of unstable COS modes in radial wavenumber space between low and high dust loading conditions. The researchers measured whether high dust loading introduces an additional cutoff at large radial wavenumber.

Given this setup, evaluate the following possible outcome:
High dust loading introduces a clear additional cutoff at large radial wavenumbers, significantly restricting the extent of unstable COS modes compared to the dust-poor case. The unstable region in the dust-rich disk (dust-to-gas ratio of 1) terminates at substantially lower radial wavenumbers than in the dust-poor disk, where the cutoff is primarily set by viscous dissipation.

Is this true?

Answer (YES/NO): YES